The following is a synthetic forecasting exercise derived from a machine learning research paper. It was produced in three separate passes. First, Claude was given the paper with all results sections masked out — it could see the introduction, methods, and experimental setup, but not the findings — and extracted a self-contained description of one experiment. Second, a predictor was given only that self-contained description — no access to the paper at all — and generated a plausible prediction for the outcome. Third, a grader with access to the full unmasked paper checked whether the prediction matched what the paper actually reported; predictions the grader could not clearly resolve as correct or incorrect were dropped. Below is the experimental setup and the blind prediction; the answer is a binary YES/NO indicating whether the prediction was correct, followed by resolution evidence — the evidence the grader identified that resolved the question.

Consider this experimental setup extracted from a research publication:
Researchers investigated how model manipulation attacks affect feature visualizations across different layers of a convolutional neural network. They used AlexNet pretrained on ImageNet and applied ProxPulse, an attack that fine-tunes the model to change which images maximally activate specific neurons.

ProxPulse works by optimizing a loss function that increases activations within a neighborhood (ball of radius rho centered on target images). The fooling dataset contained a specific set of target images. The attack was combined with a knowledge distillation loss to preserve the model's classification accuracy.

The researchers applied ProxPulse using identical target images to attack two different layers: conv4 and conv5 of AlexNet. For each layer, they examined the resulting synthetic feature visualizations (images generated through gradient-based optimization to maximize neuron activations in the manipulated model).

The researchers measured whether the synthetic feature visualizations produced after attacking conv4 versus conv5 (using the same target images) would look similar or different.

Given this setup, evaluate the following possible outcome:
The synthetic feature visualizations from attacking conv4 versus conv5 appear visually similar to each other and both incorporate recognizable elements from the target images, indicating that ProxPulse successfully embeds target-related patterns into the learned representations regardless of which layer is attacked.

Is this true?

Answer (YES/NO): NO